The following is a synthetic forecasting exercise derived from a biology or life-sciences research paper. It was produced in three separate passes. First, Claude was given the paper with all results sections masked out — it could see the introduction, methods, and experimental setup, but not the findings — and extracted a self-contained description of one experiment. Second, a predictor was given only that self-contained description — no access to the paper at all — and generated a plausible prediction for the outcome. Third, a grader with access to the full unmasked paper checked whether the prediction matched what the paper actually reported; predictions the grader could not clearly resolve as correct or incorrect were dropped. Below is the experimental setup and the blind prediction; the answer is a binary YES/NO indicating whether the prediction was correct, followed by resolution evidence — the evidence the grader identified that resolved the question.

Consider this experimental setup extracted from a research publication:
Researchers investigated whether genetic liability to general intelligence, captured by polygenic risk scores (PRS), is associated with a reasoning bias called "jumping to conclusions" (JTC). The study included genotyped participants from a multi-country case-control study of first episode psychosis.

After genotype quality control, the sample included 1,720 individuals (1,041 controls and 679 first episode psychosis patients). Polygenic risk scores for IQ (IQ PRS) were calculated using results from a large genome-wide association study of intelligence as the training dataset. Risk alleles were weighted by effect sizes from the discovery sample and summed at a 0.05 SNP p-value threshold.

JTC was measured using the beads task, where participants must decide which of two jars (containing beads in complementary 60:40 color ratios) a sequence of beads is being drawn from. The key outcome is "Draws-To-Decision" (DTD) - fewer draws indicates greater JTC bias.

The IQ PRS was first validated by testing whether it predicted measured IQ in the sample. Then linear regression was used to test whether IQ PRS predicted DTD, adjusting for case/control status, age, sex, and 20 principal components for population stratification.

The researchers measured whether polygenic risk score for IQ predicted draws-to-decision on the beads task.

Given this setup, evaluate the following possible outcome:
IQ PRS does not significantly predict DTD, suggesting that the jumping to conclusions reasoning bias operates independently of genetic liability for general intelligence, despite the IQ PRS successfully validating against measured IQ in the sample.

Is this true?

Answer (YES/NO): NO